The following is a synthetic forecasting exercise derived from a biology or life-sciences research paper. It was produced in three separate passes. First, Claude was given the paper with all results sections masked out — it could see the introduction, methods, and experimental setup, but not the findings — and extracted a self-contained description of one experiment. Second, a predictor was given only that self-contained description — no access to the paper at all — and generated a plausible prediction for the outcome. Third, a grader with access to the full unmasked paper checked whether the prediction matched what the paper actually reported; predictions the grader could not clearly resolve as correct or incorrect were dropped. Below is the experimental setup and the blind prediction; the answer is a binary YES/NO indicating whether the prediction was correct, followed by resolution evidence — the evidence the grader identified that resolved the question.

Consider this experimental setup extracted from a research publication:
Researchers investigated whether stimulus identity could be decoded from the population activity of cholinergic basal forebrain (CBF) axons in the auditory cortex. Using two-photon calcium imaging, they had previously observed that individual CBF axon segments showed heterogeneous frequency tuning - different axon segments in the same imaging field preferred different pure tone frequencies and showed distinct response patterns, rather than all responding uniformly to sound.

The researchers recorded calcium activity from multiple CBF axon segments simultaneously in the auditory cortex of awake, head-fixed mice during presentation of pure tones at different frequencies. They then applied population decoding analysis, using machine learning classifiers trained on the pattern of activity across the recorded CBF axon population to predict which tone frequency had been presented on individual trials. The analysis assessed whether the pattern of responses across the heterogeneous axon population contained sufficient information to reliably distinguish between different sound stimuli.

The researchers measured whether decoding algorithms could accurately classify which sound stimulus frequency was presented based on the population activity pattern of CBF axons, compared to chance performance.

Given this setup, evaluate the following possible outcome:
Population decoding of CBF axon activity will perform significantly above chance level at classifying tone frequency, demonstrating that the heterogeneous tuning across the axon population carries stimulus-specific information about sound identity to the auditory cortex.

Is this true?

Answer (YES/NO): YES